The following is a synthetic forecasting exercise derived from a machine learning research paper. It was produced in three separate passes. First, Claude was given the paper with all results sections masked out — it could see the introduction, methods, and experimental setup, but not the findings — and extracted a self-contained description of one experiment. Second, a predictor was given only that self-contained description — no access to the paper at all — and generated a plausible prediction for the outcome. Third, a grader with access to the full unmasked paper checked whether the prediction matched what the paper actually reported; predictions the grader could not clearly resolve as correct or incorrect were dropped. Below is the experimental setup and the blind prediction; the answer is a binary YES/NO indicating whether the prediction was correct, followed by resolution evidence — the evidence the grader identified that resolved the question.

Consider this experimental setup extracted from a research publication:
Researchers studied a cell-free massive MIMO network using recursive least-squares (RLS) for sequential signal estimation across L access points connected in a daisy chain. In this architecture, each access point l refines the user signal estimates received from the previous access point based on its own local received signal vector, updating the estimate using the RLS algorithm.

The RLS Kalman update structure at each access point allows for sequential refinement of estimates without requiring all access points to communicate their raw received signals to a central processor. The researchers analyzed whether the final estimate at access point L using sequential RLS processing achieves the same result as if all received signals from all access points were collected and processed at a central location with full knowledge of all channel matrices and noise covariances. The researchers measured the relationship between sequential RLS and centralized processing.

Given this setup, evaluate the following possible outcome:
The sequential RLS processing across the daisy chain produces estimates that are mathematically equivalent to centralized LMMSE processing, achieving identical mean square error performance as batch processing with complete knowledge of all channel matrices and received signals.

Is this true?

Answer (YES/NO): YES